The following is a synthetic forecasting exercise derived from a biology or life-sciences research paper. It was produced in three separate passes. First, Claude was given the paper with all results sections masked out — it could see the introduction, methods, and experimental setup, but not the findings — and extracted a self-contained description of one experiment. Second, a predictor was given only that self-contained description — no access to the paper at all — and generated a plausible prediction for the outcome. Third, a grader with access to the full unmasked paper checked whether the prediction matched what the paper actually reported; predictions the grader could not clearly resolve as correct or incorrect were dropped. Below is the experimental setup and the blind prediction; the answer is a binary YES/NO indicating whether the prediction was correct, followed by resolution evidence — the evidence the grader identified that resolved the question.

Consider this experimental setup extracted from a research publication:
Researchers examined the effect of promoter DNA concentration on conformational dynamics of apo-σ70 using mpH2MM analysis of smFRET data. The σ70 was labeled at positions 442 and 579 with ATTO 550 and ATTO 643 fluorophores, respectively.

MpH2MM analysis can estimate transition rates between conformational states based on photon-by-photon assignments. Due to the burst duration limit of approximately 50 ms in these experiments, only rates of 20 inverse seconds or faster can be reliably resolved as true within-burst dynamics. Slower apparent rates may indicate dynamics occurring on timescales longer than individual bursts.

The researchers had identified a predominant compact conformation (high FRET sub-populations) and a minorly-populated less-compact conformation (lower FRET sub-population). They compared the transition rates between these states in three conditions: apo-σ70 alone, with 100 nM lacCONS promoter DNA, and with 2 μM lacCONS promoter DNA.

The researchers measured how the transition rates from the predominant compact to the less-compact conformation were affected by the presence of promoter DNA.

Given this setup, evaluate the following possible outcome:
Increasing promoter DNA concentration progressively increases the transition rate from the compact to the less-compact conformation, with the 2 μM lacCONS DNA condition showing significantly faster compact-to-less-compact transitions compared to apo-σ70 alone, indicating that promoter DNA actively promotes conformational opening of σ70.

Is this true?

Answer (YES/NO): NO